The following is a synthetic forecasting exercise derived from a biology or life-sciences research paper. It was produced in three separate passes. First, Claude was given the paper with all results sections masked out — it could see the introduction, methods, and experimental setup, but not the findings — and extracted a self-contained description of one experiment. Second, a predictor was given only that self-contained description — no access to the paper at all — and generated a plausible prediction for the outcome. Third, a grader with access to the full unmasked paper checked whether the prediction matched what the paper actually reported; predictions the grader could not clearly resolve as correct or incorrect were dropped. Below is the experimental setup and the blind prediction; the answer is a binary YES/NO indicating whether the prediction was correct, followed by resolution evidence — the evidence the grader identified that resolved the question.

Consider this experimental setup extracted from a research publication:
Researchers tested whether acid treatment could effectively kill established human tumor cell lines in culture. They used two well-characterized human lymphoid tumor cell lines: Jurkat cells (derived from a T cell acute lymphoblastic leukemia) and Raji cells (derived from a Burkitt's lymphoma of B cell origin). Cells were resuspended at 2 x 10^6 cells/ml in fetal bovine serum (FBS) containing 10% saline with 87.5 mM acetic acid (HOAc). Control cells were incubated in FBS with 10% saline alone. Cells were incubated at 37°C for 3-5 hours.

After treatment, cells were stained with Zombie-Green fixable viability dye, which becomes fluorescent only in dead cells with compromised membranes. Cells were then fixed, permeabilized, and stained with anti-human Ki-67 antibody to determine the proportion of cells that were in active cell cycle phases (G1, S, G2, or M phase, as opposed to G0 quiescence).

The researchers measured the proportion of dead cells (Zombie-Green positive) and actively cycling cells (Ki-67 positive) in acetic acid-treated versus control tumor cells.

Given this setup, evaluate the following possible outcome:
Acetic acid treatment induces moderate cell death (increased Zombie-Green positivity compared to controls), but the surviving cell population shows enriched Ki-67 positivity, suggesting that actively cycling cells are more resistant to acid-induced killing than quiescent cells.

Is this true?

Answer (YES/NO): NO